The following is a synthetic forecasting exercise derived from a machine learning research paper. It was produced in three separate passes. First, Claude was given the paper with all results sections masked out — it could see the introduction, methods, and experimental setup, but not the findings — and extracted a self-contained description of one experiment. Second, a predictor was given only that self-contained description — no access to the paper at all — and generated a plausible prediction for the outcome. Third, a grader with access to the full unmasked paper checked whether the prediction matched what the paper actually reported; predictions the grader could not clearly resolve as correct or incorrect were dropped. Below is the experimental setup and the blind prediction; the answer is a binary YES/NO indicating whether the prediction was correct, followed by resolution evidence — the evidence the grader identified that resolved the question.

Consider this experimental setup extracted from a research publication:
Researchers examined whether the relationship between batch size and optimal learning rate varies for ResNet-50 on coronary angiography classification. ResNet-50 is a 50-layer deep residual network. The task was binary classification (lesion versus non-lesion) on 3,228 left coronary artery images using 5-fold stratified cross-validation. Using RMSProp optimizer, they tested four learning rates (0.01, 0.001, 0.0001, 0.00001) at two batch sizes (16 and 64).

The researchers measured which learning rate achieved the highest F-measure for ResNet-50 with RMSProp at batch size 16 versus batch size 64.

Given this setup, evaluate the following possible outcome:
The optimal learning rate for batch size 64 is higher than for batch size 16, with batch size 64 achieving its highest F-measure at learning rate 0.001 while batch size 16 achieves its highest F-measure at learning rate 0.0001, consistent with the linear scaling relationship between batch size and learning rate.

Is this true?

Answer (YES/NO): NO